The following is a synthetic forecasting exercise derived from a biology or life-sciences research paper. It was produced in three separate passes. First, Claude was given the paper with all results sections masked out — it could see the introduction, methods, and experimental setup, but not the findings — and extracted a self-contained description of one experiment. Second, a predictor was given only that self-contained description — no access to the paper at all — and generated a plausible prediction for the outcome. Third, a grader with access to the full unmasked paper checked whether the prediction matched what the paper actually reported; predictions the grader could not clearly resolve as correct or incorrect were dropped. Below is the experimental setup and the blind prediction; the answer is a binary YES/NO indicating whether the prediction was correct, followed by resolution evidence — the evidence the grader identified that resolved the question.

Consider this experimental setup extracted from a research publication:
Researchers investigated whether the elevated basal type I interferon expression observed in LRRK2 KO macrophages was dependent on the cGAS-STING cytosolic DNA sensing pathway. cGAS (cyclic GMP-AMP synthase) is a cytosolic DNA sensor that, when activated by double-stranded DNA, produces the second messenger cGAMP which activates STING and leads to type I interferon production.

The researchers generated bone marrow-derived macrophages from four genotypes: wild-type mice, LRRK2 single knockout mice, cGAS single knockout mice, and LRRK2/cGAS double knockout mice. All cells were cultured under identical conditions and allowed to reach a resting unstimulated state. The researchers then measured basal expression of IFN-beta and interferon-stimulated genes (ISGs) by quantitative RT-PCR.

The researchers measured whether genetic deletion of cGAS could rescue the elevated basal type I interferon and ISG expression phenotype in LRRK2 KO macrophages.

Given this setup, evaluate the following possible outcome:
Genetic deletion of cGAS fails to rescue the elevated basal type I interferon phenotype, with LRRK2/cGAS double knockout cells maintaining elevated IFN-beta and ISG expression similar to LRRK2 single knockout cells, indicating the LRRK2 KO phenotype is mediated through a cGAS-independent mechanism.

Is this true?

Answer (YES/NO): NO